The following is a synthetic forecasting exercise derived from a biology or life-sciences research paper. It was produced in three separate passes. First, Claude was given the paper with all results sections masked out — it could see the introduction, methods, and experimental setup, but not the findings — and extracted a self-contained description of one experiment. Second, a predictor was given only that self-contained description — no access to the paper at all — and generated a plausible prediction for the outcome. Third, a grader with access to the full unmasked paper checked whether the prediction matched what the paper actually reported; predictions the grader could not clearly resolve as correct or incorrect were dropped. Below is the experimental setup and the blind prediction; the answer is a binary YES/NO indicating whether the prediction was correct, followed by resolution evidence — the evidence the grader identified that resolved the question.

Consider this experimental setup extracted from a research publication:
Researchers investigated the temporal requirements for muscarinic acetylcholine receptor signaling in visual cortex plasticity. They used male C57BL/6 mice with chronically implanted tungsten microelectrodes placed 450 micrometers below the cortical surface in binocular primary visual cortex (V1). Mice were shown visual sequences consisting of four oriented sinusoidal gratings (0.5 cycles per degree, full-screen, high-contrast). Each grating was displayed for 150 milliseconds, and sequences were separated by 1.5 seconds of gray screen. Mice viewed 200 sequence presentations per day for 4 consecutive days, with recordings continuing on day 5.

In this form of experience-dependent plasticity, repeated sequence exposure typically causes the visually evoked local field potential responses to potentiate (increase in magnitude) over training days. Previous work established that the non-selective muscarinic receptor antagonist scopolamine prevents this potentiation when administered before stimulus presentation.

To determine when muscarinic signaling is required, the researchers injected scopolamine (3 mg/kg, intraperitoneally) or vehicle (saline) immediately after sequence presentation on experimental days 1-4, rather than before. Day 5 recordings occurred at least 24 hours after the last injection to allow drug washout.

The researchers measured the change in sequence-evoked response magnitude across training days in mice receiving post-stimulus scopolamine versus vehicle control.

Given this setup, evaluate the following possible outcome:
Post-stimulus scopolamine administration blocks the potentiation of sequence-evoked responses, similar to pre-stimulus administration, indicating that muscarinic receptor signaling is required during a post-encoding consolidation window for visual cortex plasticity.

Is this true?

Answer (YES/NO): NO